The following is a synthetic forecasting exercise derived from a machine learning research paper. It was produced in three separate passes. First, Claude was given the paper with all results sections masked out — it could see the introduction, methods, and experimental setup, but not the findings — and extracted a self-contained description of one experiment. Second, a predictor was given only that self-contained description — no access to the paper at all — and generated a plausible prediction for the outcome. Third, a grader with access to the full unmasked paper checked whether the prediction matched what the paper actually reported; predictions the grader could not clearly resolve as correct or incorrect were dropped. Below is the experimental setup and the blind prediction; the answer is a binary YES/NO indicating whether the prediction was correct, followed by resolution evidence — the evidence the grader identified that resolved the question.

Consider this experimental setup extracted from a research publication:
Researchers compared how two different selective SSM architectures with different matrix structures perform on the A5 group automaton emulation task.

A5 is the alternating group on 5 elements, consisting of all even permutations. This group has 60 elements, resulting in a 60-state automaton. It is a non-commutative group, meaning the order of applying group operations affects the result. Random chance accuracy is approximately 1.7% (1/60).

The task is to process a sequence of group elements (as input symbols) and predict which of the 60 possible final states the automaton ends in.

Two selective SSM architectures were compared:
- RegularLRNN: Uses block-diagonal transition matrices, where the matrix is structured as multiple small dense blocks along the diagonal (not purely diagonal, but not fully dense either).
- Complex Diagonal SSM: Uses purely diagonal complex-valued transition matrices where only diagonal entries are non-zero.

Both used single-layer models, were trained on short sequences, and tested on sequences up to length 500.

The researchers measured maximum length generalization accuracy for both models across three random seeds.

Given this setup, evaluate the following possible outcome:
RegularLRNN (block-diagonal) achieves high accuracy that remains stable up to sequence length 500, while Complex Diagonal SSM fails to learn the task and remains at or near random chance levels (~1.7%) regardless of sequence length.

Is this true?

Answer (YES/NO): NO